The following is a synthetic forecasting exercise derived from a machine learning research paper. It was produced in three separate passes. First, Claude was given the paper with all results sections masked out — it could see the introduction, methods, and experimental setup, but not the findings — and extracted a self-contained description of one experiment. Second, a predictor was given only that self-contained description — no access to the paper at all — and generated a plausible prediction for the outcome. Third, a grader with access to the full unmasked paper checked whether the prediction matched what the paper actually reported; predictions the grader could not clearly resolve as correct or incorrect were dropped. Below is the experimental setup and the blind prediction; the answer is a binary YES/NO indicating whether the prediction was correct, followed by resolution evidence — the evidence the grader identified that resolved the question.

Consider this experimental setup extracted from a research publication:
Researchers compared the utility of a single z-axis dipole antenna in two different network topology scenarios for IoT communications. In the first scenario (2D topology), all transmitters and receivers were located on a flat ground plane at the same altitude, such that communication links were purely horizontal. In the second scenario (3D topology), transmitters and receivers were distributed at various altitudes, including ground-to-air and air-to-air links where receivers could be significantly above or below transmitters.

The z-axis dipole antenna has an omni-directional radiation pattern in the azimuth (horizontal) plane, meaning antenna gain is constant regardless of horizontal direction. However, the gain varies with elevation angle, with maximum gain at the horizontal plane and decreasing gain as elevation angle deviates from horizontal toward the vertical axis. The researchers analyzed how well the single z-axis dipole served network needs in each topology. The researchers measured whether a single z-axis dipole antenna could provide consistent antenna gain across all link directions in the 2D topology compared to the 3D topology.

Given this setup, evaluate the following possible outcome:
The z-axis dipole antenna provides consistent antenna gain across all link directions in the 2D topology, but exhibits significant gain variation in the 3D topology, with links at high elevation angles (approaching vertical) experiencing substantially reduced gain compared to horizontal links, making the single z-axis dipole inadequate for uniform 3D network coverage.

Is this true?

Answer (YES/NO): YES